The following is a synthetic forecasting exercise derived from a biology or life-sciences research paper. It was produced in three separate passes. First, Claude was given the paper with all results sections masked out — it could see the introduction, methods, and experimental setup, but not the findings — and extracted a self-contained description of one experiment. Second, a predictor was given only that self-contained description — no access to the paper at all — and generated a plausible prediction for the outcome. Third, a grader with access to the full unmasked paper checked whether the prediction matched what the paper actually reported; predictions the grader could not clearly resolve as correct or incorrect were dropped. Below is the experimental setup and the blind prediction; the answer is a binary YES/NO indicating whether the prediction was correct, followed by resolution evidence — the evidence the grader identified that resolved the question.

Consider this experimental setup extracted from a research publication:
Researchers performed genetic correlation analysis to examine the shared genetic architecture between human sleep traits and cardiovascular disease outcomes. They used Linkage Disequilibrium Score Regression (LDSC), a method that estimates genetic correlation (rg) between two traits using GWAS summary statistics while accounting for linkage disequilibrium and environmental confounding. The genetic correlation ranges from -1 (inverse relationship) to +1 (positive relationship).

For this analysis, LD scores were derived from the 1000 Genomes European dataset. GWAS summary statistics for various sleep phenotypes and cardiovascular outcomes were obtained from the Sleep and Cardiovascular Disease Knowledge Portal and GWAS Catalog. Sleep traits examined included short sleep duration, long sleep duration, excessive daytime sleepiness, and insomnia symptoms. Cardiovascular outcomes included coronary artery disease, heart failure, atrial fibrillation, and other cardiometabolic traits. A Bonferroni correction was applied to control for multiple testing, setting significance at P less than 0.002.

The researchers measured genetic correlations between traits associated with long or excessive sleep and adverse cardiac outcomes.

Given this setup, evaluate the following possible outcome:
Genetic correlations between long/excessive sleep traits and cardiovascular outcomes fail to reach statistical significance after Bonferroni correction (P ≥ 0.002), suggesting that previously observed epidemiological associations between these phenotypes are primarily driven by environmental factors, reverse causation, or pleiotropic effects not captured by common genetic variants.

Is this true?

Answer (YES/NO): NO